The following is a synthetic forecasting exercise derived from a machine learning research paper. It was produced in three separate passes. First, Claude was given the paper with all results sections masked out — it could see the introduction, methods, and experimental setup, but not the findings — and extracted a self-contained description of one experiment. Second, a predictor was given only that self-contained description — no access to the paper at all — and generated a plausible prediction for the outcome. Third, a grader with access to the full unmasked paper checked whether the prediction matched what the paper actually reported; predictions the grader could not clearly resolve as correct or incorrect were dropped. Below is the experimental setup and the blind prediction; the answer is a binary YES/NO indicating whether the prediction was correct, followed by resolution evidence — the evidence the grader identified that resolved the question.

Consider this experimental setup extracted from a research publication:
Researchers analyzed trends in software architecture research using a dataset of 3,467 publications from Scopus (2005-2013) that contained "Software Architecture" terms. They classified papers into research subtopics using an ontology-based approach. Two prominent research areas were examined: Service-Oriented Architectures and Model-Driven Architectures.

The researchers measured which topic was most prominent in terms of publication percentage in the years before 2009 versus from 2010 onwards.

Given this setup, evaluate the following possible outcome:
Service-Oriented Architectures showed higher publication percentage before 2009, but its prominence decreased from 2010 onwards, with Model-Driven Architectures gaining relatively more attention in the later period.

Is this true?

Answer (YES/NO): YES